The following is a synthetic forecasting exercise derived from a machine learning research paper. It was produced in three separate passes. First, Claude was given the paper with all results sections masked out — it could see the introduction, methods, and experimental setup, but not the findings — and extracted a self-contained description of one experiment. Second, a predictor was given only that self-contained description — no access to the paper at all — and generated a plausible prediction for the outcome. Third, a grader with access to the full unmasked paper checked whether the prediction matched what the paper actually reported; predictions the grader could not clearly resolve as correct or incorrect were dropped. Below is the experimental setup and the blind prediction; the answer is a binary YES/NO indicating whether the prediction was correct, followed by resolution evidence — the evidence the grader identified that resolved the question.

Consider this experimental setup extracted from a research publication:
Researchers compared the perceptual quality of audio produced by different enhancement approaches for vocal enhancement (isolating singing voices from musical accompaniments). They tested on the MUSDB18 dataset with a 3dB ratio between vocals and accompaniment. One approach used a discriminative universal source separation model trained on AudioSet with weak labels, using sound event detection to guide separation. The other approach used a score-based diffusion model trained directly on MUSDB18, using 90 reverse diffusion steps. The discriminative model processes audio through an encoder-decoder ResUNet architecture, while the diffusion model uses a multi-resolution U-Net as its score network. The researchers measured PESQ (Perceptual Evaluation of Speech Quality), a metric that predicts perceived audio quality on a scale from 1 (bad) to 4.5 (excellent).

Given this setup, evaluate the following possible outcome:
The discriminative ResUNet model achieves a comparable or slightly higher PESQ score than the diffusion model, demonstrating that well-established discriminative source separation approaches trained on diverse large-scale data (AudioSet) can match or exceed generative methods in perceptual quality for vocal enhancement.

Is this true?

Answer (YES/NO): NO